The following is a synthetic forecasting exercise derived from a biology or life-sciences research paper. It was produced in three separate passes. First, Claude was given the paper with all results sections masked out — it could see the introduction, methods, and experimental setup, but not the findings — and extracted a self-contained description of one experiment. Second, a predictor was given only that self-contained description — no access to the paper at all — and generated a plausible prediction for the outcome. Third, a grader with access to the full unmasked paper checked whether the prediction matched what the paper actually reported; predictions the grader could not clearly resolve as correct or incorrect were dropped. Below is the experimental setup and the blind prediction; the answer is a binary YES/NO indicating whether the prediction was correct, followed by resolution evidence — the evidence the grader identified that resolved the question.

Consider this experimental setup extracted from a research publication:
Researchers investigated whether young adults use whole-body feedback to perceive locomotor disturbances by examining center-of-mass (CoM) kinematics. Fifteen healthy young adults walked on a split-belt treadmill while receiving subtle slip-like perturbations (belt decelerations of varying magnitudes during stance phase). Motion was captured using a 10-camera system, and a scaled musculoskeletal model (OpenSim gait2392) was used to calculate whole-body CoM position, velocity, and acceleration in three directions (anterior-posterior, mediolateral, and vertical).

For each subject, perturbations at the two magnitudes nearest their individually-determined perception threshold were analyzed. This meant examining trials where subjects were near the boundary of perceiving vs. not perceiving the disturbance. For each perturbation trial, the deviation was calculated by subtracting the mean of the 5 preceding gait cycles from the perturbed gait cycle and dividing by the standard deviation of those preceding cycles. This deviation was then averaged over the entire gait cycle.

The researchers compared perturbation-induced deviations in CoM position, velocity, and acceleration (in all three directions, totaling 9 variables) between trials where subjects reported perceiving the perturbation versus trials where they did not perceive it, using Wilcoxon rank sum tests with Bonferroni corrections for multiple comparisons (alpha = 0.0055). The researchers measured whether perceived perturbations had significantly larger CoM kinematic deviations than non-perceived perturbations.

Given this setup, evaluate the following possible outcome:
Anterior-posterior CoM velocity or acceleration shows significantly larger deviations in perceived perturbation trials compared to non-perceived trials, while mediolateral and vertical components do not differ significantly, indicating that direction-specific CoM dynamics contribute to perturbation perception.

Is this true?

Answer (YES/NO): NO